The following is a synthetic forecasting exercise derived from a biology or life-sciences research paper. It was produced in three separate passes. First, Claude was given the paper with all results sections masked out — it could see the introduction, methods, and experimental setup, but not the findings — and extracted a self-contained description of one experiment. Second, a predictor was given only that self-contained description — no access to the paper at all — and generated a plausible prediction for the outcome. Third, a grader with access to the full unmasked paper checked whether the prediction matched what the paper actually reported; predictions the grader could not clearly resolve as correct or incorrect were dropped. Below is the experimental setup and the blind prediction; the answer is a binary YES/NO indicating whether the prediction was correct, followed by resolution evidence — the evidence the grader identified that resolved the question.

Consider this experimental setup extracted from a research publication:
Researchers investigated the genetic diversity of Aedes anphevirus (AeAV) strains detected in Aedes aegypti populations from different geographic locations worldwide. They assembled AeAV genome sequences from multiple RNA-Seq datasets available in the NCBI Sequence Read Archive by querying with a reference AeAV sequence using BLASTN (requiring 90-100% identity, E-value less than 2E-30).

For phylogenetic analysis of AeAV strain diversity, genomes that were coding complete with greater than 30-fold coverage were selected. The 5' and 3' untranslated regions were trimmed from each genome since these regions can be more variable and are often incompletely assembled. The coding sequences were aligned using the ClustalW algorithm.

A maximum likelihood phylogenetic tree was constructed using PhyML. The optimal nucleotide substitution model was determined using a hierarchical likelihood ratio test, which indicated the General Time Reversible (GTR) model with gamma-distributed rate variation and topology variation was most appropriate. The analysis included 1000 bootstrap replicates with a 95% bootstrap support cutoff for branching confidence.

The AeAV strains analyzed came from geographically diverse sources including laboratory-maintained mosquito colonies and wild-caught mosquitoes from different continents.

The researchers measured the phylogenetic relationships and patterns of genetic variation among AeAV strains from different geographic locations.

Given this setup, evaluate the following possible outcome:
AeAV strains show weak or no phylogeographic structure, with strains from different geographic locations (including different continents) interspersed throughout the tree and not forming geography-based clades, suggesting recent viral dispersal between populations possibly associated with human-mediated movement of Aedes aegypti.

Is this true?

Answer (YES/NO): NO